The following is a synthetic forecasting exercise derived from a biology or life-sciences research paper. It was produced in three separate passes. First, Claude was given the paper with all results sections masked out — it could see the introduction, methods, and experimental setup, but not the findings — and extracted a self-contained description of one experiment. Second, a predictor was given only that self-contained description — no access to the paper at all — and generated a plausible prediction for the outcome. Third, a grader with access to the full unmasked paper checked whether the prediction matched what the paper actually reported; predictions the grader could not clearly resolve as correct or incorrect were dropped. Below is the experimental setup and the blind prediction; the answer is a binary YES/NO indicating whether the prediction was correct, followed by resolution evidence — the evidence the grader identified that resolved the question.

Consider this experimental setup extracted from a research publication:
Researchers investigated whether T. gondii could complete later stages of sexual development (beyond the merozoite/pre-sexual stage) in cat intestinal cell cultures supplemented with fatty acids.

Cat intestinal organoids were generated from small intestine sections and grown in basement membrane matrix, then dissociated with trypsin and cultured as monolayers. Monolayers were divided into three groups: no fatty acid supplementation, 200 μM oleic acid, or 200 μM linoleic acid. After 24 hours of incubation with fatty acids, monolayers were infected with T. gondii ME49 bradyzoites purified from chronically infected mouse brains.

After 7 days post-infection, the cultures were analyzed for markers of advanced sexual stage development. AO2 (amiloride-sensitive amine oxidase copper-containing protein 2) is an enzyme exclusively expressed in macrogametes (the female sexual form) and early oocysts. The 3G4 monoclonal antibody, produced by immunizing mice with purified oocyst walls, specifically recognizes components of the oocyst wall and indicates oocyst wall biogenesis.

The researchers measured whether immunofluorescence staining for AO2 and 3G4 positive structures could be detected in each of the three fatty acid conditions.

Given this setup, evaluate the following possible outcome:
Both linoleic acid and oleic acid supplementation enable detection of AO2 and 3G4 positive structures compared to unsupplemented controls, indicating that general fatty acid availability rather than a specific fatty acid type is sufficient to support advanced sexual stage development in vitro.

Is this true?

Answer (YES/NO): NO